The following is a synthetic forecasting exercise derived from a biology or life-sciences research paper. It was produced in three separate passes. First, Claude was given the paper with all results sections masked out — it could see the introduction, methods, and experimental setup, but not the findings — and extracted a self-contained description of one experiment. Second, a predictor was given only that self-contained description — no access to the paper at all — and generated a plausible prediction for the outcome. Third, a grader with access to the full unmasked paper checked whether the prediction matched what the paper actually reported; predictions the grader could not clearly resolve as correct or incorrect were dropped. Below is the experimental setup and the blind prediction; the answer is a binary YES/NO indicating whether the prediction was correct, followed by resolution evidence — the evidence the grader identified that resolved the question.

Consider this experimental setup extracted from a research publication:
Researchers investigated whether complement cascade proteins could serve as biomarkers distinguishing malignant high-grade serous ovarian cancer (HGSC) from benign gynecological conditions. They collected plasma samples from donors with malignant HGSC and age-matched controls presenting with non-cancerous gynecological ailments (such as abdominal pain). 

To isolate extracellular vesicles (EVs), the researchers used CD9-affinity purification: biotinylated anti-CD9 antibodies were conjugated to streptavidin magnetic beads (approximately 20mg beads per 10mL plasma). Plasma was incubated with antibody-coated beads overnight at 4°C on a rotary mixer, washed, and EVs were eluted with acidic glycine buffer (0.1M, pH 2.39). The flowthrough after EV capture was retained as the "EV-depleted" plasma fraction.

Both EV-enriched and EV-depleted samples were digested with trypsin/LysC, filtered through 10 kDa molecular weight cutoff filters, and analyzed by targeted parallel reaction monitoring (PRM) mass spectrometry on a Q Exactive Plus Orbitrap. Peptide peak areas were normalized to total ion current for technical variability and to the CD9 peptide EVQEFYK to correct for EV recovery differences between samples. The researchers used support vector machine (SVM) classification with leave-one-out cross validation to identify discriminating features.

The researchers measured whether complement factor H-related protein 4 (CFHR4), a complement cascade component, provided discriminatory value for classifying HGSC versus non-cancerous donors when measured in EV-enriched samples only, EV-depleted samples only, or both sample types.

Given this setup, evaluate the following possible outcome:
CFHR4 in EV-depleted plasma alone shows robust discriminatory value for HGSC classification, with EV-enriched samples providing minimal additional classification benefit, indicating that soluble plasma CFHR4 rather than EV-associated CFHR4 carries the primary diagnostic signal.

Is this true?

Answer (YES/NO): NO